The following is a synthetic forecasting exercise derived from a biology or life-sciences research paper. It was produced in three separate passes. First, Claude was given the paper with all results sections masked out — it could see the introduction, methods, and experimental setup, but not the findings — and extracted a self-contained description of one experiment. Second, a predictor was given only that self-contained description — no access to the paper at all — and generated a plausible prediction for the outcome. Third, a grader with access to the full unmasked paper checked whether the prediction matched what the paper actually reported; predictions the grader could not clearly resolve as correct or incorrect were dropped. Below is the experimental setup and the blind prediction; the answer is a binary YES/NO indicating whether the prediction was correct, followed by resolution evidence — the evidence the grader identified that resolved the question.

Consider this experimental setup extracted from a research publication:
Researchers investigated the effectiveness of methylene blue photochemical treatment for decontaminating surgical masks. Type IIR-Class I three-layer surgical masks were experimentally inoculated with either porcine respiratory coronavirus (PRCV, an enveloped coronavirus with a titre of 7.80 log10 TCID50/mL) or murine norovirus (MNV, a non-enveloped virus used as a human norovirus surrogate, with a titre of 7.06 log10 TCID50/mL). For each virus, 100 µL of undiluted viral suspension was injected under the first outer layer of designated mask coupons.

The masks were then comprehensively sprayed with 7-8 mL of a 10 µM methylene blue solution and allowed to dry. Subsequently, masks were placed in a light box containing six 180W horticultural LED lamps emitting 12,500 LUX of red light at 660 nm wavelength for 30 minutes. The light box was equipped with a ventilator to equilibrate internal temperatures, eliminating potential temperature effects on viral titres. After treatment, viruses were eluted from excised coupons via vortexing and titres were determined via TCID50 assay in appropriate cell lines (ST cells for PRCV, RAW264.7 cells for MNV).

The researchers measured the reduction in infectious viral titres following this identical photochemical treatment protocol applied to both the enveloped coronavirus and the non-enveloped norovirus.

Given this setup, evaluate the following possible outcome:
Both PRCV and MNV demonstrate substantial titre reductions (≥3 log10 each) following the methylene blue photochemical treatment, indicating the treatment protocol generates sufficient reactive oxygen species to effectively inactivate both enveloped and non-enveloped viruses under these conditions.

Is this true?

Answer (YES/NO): NO